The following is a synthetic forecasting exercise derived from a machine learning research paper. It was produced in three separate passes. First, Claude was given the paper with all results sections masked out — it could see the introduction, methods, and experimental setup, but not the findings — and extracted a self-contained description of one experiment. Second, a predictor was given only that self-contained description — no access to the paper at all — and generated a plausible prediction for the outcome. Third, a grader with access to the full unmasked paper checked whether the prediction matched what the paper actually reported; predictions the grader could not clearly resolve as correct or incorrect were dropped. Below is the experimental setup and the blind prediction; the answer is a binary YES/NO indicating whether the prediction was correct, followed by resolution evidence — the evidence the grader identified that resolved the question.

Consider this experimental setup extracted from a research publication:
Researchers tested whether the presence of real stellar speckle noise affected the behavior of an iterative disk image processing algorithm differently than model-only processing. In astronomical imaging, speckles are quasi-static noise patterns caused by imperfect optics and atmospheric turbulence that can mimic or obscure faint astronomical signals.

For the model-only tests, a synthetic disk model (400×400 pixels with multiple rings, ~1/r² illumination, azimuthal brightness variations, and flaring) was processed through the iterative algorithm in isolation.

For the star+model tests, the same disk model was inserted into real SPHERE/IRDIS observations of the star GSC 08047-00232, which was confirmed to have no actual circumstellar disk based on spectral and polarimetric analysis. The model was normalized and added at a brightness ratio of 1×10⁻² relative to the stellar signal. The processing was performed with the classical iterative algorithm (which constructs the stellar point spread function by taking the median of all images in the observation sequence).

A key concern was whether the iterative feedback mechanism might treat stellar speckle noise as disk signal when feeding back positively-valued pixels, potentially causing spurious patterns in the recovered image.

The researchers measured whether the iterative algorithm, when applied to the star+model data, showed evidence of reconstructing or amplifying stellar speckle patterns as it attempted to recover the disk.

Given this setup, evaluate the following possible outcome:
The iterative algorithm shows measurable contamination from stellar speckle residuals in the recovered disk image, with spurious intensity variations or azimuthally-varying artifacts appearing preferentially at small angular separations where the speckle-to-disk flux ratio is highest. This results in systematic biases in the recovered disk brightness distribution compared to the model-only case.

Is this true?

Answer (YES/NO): YES